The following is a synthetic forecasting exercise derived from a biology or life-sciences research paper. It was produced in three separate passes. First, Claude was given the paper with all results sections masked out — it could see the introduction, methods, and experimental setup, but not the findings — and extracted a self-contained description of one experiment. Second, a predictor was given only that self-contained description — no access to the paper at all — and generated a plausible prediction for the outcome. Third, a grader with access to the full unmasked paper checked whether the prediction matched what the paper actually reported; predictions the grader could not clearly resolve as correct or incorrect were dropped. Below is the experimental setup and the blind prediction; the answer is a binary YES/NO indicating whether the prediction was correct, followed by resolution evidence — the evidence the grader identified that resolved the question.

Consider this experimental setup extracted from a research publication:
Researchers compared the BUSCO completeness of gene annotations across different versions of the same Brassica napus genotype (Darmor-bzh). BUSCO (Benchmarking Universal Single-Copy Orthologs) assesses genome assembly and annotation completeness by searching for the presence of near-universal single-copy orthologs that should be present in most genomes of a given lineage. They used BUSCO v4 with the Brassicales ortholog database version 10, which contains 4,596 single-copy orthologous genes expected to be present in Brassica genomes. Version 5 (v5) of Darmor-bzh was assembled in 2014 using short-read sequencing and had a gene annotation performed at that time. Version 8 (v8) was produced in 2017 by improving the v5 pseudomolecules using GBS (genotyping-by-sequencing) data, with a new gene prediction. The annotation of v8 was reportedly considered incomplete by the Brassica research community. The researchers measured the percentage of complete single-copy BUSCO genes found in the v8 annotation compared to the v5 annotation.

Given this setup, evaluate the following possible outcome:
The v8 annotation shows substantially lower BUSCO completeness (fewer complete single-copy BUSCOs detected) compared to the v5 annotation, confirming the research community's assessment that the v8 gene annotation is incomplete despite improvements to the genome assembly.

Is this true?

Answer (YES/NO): YES